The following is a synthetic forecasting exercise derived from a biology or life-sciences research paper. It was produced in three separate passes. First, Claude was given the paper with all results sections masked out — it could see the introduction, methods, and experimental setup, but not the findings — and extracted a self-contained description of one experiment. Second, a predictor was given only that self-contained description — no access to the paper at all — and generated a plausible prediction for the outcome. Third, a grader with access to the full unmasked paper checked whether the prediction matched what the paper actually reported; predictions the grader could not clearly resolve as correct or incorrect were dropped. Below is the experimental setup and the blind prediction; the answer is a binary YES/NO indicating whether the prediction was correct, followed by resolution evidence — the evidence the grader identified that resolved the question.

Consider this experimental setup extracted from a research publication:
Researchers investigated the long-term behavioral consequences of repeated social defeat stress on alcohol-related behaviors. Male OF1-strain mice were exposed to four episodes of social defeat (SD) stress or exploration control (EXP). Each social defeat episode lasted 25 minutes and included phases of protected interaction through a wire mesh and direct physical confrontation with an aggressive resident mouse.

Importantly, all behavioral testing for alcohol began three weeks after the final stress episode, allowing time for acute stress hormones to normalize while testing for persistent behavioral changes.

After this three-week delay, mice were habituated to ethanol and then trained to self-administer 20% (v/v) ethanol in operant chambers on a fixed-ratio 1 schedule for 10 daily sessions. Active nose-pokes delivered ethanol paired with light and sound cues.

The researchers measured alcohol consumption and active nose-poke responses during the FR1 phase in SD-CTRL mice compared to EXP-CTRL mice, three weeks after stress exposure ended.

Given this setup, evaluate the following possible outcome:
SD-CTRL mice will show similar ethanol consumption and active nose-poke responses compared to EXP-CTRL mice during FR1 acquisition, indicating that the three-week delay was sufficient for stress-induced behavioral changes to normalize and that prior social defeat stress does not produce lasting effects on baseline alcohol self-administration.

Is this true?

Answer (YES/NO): NO